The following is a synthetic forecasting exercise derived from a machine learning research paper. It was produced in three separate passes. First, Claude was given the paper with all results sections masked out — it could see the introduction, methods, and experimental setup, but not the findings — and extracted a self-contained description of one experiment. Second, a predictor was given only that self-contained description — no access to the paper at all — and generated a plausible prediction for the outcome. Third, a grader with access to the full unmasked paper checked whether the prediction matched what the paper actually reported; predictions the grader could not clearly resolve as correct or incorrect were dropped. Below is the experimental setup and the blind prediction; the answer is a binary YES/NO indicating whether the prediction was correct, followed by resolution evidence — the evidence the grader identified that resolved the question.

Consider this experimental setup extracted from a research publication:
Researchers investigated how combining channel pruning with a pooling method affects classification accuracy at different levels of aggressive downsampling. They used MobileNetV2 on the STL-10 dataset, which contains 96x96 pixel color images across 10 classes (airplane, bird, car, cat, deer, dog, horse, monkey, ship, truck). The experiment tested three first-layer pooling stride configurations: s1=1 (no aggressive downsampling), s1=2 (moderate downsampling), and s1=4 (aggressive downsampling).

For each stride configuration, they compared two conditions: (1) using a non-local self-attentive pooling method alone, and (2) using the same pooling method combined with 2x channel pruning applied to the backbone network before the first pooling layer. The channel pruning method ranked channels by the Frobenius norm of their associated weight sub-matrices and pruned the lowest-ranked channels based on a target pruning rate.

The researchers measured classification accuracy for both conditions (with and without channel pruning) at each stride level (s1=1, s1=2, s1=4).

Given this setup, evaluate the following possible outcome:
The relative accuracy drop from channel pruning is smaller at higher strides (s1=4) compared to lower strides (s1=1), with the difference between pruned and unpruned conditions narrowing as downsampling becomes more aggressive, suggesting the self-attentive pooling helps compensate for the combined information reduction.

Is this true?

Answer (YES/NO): NO